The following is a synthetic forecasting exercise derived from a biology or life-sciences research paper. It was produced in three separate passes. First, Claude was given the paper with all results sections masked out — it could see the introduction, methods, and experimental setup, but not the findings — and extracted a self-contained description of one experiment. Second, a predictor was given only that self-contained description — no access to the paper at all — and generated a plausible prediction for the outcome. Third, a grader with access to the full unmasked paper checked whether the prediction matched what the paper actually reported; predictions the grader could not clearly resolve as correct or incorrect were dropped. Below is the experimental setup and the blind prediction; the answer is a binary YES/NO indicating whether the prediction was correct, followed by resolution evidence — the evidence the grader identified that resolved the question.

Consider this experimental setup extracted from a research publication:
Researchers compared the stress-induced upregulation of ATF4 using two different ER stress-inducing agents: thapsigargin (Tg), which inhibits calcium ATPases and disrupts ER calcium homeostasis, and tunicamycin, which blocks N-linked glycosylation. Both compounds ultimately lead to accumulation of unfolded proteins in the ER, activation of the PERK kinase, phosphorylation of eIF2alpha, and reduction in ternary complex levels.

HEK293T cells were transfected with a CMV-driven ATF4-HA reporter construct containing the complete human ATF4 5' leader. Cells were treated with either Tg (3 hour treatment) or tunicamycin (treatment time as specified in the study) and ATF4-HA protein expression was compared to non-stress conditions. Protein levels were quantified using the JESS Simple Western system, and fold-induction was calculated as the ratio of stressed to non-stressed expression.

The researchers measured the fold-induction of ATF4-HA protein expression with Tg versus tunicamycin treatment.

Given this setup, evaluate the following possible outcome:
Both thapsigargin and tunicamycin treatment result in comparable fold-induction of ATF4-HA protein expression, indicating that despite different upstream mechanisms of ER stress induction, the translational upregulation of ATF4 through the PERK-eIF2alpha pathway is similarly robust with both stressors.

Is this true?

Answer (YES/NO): NO